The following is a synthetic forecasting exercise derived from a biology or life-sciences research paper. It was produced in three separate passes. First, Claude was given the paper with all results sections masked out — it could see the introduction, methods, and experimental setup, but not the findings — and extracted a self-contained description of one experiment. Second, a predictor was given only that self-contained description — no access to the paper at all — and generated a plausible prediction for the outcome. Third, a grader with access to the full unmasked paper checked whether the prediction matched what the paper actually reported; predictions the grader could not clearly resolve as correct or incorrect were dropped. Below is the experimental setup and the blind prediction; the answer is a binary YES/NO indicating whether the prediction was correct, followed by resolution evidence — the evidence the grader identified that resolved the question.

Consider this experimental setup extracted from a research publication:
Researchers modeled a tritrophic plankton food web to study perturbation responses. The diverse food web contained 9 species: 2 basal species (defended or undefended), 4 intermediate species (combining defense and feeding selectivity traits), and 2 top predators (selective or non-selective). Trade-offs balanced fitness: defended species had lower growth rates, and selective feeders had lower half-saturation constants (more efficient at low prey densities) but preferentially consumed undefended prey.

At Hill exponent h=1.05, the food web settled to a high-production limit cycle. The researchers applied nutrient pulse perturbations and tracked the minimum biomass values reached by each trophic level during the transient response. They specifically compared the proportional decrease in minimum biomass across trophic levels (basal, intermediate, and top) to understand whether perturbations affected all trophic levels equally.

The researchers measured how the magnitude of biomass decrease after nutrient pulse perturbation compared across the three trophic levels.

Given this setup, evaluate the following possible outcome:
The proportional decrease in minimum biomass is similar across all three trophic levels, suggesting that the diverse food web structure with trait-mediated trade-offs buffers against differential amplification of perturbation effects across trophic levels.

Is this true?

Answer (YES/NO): NO